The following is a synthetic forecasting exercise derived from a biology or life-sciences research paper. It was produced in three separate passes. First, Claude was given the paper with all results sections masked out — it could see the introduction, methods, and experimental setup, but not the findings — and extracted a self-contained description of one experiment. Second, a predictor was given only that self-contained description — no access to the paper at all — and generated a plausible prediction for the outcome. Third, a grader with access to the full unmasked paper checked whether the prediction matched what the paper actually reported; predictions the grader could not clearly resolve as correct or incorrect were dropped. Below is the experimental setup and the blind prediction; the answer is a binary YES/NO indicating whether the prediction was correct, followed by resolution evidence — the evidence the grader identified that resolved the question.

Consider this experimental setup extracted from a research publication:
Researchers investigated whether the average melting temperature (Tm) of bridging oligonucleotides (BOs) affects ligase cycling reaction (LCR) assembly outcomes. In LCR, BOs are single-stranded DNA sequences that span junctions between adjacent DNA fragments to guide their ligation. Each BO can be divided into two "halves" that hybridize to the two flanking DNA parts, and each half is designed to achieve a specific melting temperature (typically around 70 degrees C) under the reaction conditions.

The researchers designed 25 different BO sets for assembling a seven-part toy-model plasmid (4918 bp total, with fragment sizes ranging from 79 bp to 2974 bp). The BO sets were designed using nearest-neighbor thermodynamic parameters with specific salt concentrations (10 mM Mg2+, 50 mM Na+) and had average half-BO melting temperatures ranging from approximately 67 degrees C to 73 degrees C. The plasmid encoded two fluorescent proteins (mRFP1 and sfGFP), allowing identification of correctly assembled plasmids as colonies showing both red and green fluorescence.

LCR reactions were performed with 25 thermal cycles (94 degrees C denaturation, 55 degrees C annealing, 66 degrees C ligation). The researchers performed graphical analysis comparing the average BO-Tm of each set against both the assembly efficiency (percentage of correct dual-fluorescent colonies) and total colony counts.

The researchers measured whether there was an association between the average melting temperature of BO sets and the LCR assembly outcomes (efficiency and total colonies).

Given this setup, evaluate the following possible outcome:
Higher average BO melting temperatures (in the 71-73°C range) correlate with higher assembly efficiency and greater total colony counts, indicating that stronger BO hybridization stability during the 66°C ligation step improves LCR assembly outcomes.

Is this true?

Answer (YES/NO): YES